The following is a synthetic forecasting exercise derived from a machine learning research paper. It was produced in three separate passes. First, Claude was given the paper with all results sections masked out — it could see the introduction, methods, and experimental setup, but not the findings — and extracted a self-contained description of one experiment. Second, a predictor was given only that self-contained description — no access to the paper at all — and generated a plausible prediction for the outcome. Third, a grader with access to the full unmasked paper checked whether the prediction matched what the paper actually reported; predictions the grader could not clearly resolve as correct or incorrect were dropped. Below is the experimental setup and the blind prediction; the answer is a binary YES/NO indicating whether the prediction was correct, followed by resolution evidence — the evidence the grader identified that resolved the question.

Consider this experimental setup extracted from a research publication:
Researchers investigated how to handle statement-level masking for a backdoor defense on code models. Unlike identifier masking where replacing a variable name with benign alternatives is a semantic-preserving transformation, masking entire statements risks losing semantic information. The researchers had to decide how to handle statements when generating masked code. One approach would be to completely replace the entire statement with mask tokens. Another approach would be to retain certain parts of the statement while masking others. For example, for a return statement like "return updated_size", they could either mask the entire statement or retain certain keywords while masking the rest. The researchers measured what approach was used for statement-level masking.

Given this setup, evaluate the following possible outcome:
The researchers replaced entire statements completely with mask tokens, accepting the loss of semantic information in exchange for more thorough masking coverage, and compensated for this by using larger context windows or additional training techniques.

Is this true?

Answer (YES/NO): NO